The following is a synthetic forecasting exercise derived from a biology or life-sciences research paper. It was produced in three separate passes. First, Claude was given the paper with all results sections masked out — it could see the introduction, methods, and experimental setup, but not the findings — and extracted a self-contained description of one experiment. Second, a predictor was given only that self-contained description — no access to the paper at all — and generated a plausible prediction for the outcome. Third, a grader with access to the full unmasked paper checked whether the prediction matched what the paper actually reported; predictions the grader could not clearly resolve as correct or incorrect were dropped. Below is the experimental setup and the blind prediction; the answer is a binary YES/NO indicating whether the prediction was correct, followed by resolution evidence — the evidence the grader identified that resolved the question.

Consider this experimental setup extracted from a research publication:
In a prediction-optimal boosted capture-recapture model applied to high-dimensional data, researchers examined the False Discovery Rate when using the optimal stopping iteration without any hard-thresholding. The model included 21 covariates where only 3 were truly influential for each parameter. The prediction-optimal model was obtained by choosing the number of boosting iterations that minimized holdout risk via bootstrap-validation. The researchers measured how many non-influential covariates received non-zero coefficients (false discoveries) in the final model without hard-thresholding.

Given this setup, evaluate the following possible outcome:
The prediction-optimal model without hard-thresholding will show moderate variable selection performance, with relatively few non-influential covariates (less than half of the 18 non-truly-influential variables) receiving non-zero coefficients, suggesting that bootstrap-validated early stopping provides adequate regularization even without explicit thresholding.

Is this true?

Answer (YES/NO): NO